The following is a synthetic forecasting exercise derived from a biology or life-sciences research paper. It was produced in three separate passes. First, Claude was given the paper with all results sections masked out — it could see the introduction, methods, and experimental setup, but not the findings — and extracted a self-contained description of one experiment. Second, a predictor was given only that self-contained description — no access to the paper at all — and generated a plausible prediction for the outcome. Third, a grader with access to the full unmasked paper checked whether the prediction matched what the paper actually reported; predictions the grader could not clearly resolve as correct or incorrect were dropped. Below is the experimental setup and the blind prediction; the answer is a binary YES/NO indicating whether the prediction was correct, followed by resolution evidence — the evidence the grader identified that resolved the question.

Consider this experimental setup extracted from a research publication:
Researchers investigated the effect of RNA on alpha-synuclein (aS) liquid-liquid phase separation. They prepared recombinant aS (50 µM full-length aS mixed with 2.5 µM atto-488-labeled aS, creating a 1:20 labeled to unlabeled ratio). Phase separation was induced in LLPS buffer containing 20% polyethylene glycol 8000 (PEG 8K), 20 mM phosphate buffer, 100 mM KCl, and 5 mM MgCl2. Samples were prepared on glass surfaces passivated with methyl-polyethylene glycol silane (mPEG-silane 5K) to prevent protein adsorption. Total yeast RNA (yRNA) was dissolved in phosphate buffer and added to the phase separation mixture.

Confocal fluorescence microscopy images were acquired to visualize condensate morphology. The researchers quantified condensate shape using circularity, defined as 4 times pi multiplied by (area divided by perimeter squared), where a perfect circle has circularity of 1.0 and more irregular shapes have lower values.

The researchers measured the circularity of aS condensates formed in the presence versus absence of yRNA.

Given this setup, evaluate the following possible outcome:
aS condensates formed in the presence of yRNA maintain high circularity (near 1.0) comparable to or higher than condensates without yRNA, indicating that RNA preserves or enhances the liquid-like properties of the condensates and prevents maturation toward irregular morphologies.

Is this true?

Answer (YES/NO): NO